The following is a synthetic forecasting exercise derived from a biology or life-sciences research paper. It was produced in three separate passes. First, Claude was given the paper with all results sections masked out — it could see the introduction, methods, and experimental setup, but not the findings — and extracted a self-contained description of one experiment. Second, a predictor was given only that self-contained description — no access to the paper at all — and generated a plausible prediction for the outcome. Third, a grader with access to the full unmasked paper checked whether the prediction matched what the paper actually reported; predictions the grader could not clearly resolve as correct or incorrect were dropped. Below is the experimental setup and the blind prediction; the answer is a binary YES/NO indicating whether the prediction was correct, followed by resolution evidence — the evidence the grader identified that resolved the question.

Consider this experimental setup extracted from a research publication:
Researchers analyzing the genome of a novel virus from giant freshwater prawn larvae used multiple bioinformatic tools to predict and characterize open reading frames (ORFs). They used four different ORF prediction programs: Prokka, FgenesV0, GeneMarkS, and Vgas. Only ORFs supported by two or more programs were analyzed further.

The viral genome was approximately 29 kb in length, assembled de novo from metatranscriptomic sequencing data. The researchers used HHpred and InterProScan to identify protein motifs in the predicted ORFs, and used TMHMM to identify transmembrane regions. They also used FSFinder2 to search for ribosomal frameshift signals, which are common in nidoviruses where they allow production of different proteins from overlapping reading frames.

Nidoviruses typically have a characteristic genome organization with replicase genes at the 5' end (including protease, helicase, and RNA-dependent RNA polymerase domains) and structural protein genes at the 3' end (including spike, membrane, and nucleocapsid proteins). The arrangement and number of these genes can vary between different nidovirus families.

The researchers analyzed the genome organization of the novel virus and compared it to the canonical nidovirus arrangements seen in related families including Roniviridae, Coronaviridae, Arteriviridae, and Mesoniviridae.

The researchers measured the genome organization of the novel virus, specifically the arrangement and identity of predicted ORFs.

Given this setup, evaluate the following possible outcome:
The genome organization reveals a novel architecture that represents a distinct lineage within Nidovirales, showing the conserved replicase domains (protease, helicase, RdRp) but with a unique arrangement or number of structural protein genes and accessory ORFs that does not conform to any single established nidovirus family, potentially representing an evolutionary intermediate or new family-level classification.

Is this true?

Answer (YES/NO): NO